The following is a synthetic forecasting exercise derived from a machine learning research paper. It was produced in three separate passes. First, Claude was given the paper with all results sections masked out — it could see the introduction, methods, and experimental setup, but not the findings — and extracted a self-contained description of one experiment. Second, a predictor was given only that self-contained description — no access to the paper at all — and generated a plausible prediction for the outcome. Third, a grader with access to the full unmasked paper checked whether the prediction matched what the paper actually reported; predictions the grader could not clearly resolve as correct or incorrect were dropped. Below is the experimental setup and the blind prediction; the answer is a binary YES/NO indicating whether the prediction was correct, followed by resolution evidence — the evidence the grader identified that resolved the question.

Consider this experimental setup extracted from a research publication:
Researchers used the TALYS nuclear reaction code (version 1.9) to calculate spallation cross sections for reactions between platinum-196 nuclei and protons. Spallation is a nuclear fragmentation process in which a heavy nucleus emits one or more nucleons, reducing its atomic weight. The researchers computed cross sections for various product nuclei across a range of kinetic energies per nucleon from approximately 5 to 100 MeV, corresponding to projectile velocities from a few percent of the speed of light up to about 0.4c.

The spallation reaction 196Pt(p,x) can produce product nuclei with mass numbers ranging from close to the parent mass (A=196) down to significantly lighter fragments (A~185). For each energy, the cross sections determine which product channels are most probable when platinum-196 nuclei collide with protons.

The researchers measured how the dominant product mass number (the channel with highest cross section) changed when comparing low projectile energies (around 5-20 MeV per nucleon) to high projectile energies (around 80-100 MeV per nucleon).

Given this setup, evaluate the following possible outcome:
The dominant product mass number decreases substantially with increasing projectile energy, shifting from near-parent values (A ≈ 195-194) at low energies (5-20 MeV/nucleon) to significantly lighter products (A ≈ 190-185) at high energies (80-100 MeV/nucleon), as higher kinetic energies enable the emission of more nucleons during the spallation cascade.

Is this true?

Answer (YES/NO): YES